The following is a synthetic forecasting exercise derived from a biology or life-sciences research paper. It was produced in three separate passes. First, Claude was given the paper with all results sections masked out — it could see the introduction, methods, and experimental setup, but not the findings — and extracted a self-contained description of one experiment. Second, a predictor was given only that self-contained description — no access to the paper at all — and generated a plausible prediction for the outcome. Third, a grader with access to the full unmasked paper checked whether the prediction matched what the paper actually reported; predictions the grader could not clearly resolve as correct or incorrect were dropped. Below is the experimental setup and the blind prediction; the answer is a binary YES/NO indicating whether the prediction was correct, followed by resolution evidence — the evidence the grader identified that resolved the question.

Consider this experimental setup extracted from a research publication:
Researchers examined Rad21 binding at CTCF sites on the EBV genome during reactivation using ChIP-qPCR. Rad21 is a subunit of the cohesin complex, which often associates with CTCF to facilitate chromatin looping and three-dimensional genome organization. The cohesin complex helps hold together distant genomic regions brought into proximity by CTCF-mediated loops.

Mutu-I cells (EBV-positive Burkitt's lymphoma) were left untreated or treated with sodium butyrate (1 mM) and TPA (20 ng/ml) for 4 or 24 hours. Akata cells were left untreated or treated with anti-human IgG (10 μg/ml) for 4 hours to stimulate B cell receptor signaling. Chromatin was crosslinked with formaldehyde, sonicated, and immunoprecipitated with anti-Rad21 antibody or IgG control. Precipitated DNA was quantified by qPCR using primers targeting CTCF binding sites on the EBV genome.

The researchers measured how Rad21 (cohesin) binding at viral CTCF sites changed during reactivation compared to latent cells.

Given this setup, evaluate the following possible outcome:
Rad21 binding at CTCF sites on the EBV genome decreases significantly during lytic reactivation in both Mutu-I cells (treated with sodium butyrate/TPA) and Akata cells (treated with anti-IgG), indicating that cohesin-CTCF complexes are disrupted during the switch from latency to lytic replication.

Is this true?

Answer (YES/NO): NO